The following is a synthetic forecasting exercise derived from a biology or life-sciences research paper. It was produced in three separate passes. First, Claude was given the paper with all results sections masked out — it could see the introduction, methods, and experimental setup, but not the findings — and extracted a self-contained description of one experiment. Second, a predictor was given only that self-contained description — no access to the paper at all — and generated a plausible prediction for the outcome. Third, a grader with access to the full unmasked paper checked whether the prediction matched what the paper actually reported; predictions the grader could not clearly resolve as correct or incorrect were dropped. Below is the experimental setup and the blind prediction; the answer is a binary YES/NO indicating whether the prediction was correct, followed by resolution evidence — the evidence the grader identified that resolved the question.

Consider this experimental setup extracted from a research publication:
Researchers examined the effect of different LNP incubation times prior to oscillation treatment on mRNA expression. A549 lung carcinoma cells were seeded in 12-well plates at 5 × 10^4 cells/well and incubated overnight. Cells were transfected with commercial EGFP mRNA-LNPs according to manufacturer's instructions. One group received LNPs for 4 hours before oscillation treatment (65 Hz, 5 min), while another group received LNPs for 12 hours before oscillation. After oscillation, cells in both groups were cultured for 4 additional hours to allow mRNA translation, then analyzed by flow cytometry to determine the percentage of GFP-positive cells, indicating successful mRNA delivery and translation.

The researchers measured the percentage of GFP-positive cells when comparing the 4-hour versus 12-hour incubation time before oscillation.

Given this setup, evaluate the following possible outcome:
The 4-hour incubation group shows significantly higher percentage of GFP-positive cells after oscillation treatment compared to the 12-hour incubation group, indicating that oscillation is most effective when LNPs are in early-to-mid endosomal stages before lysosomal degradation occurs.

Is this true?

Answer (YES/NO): NO